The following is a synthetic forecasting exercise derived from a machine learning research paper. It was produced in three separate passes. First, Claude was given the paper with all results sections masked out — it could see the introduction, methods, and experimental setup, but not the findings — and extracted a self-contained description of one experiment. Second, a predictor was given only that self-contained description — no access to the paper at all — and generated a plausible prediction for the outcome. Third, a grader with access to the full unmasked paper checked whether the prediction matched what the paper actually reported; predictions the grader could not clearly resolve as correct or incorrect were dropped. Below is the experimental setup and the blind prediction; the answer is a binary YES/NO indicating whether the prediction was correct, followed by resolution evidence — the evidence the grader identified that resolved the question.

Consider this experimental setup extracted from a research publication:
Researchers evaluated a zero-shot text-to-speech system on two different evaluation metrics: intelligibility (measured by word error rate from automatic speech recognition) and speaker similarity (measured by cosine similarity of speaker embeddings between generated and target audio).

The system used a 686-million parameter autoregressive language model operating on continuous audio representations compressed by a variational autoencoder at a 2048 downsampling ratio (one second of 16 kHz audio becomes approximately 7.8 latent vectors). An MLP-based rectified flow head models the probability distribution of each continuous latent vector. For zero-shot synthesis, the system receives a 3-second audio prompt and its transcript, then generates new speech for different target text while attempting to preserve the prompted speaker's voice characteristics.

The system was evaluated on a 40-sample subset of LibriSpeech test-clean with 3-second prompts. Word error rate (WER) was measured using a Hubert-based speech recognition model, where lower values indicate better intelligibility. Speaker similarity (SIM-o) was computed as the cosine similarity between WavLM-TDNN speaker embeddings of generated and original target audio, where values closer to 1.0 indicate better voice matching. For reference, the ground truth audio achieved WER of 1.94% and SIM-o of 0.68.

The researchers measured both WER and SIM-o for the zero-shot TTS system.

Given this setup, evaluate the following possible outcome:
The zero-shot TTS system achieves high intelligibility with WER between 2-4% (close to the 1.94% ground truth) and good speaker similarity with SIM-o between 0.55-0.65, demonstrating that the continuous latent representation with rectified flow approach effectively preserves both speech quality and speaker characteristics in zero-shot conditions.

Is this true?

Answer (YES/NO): NO